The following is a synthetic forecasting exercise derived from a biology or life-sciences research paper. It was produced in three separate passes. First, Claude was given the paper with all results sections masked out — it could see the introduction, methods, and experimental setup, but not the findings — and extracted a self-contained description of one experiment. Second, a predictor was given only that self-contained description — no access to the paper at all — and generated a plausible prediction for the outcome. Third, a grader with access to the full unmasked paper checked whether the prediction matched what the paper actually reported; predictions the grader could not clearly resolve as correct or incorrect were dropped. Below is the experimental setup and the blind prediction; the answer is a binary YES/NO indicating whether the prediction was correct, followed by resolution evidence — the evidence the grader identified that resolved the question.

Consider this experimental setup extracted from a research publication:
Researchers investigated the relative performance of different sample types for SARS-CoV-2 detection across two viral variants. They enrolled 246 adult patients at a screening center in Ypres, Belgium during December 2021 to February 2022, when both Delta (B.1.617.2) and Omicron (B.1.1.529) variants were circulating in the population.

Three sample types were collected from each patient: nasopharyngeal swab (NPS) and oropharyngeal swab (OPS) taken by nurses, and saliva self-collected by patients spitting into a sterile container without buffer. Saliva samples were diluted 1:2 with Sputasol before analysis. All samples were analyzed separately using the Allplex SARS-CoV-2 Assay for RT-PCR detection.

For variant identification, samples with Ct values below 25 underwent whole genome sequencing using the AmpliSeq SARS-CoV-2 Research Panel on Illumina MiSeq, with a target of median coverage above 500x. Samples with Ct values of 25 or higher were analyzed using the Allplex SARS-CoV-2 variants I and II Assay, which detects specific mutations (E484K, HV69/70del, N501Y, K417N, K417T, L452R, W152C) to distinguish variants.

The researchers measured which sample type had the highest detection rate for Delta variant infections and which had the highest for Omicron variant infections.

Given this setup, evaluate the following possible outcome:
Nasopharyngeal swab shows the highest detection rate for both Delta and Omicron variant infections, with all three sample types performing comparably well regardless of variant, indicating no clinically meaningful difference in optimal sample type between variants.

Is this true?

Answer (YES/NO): NO